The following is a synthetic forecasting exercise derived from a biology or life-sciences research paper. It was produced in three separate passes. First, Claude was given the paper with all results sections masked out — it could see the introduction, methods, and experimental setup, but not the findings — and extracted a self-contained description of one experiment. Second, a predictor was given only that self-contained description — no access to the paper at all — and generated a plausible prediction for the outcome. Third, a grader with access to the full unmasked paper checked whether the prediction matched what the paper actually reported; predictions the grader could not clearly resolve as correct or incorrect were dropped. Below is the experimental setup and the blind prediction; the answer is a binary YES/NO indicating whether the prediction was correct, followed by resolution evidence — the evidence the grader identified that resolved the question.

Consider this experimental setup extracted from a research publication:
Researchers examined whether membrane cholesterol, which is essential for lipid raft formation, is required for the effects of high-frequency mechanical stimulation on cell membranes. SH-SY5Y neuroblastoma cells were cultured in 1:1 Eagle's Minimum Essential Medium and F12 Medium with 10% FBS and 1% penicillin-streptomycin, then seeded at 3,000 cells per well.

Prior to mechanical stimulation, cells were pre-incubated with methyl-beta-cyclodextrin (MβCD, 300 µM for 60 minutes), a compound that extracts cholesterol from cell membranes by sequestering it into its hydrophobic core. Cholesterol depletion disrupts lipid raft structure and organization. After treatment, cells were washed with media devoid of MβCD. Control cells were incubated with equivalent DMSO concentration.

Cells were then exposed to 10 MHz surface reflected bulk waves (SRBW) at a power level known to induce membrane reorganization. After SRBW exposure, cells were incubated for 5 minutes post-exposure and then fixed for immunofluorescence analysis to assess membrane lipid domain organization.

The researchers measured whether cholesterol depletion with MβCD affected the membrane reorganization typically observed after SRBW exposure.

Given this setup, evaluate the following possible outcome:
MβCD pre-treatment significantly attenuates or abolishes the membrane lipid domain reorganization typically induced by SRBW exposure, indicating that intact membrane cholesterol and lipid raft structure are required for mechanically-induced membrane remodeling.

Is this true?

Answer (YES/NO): YES